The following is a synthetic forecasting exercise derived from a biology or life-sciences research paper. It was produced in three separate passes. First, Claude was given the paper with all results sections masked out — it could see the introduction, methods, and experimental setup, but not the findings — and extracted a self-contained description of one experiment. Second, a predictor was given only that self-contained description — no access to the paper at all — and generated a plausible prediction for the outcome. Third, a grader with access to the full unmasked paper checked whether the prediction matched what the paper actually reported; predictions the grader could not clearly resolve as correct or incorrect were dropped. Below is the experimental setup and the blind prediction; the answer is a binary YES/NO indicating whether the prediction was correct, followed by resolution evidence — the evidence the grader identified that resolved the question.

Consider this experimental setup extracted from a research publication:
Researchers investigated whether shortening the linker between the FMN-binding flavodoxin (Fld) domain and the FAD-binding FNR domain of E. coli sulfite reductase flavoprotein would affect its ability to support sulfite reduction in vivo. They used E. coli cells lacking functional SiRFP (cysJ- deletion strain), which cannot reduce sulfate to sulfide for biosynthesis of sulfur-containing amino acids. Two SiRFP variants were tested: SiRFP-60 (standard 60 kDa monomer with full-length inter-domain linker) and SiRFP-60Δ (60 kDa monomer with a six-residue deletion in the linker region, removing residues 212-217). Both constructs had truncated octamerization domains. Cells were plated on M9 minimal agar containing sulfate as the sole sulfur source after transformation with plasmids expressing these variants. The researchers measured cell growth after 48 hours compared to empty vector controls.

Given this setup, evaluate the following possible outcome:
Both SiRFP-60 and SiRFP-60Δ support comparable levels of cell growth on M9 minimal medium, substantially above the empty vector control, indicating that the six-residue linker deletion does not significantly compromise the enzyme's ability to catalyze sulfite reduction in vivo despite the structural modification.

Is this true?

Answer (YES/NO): NO